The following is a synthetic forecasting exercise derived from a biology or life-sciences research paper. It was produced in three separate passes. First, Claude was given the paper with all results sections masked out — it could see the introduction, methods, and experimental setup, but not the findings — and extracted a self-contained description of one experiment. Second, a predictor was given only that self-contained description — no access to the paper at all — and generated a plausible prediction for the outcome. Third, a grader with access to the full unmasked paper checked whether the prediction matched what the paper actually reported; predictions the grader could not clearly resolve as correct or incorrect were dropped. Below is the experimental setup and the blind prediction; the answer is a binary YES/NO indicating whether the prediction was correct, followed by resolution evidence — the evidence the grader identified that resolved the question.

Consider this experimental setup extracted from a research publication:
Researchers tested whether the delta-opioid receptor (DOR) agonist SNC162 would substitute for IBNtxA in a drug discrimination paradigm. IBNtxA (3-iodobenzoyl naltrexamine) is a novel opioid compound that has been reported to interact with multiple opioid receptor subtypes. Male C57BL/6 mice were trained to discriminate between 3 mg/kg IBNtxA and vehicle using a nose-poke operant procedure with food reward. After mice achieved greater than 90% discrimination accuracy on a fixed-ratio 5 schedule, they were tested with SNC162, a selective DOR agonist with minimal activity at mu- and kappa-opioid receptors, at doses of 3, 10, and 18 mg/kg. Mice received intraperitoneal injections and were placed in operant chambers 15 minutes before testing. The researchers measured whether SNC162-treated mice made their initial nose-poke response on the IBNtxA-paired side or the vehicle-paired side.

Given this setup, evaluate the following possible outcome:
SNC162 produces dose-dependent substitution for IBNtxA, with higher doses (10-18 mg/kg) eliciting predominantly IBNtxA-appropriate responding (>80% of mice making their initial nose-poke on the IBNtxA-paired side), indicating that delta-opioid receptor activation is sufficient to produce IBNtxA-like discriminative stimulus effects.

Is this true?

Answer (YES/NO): NO